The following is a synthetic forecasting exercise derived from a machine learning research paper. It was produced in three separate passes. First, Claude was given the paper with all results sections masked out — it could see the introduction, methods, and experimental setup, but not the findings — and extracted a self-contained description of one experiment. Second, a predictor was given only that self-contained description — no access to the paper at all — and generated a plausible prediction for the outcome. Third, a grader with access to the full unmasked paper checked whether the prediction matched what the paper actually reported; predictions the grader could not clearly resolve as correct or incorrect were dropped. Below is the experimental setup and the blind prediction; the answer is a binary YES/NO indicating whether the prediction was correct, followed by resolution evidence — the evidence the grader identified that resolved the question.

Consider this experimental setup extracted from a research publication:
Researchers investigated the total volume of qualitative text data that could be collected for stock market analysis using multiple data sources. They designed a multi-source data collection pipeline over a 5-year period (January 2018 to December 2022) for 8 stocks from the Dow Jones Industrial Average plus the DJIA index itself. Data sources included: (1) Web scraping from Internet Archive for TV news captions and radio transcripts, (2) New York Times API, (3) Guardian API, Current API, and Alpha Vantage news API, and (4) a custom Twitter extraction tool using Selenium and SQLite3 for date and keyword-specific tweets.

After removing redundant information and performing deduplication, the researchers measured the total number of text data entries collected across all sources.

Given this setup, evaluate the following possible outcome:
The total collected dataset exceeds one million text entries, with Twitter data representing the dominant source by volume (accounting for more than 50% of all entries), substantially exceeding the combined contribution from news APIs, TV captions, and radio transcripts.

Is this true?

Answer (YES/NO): YES